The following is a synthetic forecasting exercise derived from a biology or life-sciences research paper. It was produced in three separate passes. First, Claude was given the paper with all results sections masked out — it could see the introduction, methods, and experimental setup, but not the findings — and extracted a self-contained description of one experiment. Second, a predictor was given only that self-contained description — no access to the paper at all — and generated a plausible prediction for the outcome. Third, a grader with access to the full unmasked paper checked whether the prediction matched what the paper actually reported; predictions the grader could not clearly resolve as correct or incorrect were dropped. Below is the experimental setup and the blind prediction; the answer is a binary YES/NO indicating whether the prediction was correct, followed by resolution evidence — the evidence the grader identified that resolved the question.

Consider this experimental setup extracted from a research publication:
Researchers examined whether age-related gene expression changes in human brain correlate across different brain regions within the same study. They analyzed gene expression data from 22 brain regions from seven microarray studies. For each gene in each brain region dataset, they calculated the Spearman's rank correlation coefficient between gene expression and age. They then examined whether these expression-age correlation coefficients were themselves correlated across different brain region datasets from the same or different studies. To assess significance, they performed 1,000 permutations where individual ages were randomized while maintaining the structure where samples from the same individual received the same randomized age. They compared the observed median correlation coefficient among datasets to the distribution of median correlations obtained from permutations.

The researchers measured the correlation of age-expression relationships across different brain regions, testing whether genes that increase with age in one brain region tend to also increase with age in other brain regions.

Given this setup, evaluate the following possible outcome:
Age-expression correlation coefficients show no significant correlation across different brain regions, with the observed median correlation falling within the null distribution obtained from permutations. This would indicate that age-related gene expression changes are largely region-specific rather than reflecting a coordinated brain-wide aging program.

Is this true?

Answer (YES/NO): NO